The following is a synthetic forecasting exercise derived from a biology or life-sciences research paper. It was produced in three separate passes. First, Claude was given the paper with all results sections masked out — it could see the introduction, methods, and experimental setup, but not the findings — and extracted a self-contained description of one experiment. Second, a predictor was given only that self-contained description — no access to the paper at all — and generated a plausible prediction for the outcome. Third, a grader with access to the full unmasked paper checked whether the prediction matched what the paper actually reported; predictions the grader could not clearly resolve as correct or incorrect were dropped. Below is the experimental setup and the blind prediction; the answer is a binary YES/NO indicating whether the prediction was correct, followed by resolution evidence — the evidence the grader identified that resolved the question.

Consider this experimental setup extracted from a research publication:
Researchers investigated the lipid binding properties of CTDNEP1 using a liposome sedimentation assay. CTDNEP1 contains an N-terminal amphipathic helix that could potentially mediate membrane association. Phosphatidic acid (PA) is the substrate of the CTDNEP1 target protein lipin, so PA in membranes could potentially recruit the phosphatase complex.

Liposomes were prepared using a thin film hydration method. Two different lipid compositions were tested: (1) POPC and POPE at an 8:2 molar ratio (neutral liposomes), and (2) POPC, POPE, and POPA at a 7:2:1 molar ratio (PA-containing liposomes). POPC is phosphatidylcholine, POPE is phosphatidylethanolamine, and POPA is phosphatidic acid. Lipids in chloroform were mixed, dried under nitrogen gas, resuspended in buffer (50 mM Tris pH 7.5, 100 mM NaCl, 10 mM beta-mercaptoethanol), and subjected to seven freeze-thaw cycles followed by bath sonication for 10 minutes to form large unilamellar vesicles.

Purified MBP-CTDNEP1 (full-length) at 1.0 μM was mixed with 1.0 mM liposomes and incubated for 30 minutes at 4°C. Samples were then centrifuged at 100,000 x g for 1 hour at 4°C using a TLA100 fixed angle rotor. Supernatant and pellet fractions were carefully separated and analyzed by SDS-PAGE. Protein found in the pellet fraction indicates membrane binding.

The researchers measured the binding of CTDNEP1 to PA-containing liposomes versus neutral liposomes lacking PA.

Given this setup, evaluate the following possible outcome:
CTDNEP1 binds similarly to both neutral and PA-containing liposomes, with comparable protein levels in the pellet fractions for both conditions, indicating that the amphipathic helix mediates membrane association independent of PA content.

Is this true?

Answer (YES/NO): YES